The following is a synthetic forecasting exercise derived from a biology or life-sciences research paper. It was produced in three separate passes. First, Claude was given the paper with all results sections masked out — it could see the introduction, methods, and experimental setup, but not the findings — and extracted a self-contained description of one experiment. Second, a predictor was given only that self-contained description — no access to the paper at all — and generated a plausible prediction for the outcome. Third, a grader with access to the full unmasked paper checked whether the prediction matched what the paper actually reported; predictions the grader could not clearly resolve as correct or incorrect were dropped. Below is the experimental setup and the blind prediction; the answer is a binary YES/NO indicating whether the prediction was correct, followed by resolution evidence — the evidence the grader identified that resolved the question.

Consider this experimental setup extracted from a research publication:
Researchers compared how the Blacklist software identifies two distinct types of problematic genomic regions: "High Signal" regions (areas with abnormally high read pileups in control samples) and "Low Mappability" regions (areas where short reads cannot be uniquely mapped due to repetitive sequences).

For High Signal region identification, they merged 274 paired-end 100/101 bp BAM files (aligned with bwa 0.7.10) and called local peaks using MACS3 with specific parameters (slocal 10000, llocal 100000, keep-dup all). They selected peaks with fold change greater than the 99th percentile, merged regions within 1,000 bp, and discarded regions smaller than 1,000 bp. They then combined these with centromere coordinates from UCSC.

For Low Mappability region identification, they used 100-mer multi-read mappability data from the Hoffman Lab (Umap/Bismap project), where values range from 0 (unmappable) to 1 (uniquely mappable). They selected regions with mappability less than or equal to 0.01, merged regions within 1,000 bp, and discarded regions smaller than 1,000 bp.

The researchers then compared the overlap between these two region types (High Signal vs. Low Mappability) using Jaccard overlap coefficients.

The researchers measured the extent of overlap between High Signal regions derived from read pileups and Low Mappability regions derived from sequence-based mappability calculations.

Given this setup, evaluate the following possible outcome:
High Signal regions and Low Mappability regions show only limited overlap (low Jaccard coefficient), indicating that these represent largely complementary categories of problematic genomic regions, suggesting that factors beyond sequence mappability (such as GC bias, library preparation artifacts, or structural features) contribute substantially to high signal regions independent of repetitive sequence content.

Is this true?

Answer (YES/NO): YES